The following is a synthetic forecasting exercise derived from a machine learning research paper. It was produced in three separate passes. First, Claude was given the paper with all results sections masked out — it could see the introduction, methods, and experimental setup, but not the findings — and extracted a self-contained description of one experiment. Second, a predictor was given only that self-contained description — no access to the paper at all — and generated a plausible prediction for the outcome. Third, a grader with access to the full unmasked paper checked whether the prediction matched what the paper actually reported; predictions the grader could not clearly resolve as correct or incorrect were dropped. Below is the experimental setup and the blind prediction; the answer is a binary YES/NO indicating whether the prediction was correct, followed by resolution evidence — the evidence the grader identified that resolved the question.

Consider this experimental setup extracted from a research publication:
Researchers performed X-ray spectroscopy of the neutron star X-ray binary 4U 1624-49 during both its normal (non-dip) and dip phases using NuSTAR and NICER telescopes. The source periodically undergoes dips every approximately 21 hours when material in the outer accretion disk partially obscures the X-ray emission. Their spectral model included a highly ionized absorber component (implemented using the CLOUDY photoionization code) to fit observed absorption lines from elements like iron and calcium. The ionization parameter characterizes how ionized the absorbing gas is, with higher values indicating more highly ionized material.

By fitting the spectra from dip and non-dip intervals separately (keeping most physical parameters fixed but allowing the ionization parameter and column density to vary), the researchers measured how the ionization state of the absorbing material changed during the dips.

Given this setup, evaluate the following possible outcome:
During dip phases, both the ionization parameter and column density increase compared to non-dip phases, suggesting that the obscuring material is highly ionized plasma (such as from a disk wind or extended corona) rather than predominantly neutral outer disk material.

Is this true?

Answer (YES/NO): NO